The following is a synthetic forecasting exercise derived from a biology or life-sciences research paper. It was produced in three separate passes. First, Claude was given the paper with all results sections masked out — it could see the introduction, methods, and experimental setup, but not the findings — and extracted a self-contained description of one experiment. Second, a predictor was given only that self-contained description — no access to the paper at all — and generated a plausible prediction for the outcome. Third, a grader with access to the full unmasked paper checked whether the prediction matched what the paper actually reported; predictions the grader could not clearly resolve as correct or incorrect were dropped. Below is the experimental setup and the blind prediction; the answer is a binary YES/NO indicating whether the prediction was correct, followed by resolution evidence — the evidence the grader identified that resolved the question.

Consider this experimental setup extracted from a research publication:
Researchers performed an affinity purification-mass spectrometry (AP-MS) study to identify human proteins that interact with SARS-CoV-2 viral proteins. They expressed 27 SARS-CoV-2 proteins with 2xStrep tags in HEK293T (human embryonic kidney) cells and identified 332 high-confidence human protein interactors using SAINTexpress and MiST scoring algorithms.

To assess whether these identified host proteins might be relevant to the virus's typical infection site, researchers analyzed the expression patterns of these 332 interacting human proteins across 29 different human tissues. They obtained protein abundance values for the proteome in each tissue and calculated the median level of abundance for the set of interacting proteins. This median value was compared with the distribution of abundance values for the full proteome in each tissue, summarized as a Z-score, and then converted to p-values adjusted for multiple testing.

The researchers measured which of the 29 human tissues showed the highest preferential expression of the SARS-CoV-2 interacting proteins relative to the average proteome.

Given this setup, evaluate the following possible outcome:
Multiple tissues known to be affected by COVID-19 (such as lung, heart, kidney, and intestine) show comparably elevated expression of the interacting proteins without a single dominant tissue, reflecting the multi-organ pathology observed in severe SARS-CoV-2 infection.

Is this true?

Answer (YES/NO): NO